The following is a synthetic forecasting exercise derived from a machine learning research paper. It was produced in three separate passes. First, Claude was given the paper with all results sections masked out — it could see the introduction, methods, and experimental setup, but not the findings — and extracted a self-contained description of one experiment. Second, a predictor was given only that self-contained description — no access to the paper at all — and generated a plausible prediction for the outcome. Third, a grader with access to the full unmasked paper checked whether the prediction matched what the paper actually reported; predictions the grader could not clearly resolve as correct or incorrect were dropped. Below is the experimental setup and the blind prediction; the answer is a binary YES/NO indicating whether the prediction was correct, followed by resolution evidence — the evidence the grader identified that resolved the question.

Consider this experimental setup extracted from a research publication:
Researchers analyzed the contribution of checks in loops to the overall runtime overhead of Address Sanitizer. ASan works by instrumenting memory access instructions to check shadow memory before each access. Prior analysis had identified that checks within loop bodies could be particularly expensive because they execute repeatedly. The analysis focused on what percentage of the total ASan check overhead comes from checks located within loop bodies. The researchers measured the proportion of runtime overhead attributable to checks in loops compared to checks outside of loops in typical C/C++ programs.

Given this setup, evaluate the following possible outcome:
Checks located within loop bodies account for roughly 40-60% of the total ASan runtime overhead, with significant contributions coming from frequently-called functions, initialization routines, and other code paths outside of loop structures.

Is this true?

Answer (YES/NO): YES